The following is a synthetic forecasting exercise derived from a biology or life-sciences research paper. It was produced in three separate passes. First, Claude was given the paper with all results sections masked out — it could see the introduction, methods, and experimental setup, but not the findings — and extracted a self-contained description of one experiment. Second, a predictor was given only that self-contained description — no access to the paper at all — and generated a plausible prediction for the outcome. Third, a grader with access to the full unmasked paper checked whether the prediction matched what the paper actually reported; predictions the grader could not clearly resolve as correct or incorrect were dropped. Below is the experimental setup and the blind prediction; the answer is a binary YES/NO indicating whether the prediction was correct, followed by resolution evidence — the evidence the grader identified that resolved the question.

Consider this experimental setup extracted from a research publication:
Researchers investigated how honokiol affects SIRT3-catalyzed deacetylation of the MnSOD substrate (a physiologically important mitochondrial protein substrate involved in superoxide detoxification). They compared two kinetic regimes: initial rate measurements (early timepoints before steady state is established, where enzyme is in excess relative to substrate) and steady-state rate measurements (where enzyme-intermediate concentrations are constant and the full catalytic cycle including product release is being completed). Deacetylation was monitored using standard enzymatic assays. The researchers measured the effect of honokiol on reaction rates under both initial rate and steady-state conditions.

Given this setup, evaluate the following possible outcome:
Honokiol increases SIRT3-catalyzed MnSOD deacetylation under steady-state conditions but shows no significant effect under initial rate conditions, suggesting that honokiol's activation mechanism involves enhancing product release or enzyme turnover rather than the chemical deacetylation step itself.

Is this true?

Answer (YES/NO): NO